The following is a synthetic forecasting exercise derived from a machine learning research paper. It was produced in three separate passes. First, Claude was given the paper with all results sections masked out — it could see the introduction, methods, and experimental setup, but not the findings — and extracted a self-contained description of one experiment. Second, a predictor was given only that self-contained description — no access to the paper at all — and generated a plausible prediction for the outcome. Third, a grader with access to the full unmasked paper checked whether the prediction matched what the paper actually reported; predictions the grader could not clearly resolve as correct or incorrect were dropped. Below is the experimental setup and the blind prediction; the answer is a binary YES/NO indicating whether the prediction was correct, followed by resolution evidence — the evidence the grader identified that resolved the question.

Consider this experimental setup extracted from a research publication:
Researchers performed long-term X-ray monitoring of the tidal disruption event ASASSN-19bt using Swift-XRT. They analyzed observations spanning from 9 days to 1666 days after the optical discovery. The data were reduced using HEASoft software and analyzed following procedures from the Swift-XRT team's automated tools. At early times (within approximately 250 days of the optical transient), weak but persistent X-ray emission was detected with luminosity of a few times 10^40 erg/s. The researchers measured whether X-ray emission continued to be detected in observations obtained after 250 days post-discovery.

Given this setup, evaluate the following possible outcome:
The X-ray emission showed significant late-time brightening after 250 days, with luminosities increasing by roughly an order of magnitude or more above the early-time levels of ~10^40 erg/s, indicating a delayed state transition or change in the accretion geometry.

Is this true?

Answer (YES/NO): NO